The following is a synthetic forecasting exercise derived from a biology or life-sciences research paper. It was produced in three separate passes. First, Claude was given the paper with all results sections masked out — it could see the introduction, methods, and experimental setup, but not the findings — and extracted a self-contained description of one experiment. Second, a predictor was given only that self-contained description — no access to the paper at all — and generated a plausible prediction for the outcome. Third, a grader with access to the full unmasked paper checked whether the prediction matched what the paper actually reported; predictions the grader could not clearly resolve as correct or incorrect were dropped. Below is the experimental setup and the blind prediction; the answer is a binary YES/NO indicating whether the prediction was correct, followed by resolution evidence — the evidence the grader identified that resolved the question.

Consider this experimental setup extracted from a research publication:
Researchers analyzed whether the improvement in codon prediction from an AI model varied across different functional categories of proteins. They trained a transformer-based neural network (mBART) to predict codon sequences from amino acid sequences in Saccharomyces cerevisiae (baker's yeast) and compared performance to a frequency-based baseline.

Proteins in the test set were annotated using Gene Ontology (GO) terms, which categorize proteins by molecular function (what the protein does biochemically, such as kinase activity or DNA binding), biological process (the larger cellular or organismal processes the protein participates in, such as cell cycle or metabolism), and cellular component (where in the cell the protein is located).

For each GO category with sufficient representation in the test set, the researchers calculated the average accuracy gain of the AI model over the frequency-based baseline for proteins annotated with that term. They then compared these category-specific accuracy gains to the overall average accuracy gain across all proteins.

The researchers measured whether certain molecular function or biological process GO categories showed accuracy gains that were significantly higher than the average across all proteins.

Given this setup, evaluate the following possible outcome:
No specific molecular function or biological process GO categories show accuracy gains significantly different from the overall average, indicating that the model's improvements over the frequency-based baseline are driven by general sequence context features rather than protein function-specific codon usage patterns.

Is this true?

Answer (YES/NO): NO